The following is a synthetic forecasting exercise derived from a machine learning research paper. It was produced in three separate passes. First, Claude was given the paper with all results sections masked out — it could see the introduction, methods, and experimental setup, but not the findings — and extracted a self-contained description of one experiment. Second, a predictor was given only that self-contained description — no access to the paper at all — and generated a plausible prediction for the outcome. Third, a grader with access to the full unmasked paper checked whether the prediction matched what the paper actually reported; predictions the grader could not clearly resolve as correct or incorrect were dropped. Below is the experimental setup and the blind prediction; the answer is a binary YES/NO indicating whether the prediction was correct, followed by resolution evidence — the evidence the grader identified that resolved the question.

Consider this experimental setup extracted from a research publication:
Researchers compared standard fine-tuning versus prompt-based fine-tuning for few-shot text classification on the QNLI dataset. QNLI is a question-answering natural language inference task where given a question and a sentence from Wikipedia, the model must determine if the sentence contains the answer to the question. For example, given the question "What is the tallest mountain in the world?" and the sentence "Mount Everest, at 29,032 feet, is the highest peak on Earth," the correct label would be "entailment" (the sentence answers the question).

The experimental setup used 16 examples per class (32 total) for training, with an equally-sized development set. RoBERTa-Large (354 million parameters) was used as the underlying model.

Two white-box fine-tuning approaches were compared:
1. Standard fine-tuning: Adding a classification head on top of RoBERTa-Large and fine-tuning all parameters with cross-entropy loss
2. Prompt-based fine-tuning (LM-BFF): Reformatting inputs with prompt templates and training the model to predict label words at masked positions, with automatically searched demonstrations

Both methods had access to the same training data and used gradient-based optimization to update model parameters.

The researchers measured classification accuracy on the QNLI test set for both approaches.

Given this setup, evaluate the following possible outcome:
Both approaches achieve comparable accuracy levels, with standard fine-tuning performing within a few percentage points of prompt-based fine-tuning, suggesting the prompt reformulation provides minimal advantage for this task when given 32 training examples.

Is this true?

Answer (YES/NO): NO